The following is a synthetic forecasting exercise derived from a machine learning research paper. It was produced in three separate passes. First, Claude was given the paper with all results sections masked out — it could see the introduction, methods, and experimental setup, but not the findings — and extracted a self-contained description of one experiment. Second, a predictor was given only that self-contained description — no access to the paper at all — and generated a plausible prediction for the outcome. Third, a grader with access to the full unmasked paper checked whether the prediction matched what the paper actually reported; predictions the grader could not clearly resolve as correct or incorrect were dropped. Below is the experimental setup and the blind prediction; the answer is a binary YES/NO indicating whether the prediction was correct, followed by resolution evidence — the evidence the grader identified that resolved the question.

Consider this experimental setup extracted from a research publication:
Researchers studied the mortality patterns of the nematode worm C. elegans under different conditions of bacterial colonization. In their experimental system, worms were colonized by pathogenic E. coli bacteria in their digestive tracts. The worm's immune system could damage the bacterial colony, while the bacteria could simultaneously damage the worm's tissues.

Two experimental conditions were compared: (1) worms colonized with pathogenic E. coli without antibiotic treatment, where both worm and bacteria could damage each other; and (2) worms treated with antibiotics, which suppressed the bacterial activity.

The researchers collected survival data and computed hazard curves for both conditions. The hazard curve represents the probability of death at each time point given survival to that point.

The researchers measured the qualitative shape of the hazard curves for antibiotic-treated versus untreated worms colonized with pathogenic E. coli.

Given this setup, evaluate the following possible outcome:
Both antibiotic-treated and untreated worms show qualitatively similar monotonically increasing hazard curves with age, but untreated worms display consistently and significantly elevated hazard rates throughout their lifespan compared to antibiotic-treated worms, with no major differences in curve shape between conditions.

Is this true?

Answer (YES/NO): NO